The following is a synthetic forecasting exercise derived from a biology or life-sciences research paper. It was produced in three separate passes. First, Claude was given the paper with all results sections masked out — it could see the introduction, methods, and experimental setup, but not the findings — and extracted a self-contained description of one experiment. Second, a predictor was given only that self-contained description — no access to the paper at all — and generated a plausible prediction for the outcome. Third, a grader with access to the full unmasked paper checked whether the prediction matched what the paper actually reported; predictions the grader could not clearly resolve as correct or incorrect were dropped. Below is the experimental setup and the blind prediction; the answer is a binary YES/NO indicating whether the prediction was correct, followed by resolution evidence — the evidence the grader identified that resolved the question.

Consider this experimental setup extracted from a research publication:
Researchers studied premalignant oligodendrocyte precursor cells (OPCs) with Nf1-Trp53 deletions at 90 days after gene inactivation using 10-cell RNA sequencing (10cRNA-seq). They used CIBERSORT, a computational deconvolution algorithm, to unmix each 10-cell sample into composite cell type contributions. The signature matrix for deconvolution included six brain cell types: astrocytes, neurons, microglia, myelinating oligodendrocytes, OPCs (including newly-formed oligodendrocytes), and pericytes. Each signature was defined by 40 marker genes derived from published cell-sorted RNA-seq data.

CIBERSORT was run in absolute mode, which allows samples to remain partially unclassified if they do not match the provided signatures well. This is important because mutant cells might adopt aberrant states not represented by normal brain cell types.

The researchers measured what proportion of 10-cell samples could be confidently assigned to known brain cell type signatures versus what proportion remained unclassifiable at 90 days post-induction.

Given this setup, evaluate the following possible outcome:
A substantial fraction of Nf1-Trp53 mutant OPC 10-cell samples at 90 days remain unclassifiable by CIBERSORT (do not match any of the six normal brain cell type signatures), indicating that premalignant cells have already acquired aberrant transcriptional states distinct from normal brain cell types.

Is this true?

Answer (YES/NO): NO